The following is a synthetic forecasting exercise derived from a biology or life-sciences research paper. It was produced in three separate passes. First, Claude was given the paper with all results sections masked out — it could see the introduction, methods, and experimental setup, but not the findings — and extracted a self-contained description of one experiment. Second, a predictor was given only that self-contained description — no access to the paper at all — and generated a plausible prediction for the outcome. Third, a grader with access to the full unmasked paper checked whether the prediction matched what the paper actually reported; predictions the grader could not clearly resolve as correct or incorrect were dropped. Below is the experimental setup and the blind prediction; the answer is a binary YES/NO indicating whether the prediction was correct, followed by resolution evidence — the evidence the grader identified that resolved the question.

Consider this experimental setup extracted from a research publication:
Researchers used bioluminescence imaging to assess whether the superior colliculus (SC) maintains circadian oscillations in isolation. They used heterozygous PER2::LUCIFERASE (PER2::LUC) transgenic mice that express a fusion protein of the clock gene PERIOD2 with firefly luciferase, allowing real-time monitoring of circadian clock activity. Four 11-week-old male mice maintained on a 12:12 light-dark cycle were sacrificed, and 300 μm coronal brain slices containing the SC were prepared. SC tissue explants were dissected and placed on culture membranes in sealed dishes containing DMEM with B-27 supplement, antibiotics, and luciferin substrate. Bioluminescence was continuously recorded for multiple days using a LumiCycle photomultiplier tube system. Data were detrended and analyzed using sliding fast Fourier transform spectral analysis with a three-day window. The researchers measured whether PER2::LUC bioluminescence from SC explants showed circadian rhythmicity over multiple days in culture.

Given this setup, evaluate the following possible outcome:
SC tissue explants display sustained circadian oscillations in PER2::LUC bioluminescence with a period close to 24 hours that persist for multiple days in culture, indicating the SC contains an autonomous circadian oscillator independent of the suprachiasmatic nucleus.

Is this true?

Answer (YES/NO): YES